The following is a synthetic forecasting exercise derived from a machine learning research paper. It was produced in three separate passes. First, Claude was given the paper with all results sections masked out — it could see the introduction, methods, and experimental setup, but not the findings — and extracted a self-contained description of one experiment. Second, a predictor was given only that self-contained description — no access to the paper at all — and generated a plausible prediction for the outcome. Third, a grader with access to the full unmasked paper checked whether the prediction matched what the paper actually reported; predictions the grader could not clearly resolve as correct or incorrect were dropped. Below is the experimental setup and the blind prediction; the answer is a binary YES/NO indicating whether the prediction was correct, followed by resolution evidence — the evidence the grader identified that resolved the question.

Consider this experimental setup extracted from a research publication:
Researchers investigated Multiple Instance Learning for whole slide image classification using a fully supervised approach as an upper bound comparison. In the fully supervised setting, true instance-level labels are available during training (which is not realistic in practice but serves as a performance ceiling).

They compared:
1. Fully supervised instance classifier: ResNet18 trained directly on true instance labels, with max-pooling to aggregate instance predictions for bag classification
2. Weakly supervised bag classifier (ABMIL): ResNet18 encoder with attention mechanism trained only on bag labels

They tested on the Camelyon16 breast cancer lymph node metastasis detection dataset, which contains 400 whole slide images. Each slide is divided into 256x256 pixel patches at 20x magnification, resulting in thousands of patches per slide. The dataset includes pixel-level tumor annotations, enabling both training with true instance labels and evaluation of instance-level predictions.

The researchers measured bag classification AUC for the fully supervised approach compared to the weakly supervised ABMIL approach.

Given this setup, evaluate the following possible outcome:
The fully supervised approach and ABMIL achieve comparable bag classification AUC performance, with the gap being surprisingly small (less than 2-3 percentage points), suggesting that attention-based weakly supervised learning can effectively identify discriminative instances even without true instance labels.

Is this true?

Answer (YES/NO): YES